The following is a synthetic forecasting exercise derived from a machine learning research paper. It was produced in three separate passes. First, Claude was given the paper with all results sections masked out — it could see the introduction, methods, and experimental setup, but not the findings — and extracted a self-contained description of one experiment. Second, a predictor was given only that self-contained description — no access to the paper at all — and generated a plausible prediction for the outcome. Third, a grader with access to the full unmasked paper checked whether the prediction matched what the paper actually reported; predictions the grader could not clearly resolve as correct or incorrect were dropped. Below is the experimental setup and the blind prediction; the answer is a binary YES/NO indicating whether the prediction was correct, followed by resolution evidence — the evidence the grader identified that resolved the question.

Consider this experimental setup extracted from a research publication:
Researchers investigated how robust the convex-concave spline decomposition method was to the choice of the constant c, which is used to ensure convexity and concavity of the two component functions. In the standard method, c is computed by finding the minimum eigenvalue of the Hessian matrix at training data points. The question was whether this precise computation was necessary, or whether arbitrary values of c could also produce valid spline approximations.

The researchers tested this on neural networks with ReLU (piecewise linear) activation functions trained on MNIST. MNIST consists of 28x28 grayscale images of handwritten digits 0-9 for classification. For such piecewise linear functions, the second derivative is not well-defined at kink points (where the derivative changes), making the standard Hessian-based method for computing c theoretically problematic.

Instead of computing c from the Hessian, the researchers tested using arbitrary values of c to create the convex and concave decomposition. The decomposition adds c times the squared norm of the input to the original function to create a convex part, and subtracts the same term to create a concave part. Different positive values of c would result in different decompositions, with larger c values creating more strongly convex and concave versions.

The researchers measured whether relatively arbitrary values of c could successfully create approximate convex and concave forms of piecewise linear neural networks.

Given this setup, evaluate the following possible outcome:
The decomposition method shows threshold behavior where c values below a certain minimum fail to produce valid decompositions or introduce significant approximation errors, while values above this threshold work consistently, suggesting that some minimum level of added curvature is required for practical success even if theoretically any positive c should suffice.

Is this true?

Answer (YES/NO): NO